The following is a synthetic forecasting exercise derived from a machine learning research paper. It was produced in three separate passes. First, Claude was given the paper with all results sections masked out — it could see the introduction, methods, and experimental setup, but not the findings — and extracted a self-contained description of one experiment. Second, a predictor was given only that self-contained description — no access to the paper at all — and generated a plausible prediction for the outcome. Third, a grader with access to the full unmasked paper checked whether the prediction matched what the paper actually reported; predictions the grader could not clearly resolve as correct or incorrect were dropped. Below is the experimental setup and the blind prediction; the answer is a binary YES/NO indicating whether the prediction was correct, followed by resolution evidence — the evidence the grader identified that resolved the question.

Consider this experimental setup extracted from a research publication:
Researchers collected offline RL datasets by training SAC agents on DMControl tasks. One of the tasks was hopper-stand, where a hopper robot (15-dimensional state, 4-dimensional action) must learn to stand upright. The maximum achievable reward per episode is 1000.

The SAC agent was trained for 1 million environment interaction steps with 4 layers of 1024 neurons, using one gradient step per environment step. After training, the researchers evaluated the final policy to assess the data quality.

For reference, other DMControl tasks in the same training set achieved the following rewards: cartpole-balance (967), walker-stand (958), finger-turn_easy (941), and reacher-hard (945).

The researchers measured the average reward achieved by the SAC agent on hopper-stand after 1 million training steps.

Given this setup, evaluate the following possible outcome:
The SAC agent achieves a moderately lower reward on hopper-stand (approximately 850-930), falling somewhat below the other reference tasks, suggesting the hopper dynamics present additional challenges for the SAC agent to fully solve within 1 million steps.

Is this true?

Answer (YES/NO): NO